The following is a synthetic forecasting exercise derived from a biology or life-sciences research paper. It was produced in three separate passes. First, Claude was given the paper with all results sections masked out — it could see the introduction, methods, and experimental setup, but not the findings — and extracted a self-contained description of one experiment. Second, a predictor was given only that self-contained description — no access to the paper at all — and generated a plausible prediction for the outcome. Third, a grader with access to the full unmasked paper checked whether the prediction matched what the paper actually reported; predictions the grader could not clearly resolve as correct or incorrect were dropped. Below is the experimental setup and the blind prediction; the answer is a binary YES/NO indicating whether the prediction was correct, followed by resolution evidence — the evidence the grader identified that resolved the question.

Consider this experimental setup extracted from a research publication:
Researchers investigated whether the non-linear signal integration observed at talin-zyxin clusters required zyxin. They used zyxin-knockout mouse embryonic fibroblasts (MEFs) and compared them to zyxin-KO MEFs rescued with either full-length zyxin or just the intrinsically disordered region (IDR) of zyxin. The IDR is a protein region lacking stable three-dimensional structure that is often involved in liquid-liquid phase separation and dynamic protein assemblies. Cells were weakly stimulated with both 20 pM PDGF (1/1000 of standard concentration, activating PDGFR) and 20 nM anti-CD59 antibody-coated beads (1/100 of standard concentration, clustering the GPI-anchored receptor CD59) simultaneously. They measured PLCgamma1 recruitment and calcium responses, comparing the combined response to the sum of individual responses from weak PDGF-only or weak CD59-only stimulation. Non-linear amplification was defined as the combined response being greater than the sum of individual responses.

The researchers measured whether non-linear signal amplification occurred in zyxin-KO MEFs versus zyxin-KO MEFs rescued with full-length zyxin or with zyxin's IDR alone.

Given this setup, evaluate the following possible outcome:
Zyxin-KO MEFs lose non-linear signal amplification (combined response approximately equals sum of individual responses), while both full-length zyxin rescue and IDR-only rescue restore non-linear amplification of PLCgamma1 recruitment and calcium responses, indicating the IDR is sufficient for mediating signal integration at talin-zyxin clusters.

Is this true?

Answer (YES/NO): YES